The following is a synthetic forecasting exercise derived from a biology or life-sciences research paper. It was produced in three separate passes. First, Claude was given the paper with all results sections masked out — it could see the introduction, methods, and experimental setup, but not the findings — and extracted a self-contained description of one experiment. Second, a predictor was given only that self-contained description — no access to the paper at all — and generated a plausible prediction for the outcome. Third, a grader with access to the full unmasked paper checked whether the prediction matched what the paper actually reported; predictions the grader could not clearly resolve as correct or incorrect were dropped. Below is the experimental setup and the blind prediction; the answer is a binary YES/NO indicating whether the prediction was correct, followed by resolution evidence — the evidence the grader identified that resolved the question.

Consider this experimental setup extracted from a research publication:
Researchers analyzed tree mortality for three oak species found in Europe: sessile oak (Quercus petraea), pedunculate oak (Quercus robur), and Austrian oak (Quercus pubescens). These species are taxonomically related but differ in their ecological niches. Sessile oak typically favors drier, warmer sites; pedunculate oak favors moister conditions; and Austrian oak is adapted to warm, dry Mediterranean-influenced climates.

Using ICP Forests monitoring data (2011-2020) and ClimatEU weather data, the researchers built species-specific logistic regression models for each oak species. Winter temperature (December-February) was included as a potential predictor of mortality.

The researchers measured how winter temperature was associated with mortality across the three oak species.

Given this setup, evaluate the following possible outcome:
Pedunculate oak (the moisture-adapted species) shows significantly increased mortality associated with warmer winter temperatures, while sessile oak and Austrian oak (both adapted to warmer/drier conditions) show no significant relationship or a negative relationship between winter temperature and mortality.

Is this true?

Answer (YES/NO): YES